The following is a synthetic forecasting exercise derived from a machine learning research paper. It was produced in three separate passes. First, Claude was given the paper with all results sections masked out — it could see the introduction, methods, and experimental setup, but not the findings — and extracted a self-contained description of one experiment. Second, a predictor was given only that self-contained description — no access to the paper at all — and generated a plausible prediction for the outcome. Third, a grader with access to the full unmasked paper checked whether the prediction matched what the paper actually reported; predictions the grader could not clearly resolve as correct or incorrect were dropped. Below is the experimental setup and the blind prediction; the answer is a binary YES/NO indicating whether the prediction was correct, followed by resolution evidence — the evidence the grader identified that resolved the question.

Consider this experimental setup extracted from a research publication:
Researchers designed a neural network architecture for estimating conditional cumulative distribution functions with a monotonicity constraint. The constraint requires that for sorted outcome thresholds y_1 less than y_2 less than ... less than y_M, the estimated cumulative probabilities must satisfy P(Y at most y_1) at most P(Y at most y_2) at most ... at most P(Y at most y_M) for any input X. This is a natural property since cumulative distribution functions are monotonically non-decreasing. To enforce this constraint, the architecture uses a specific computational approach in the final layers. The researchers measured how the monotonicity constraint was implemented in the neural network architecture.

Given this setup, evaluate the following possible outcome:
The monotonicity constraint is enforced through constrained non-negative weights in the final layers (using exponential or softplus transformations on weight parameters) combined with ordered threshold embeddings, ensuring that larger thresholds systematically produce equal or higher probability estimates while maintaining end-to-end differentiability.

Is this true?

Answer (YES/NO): NO